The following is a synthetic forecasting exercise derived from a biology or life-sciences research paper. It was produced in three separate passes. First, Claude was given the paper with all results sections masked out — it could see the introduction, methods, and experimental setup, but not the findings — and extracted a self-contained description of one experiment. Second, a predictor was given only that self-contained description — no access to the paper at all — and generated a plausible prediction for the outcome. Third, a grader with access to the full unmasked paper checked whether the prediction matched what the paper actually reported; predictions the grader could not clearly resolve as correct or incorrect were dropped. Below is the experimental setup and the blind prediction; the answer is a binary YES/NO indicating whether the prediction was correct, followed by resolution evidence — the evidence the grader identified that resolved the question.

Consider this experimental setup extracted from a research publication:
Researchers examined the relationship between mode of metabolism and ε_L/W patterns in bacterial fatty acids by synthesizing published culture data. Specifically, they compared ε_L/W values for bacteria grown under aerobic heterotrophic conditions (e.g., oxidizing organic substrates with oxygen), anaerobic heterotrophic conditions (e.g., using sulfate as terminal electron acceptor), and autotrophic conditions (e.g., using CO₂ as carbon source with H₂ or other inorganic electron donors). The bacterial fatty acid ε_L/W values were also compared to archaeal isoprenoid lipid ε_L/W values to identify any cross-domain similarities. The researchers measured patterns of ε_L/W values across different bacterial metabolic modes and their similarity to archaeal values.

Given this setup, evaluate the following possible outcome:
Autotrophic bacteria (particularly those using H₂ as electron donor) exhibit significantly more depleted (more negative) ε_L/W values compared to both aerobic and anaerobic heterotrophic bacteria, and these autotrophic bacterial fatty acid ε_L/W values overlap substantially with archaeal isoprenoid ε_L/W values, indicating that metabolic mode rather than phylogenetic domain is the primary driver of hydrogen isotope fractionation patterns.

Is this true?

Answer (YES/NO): NO